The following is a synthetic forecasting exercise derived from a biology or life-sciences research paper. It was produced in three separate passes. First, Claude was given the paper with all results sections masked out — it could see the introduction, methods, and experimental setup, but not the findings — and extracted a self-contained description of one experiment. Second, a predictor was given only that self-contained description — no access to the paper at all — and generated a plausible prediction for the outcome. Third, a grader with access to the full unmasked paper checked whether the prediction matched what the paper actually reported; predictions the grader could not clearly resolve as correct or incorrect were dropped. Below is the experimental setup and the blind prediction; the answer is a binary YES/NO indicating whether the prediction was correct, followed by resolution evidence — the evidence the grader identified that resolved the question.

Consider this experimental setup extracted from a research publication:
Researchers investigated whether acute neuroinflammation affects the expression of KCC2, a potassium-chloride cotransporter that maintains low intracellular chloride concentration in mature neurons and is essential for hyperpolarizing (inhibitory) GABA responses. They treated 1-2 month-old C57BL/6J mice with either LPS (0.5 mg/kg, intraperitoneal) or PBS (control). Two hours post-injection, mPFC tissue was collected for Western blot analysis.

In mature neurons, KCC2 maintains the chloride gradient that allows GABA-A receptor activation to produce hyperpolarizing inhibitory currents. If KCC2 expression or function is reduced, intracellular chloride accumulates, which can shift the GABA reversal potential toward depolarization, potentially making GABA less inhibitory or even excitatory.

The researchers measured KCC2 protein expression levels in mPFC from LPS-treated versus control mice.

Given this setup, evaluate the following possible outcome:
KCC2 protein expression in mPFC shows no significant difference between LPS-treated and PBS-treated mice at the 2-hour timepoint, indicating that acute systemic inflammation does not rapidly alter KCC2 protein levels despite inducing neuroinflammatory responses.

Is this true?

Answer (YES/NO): YES